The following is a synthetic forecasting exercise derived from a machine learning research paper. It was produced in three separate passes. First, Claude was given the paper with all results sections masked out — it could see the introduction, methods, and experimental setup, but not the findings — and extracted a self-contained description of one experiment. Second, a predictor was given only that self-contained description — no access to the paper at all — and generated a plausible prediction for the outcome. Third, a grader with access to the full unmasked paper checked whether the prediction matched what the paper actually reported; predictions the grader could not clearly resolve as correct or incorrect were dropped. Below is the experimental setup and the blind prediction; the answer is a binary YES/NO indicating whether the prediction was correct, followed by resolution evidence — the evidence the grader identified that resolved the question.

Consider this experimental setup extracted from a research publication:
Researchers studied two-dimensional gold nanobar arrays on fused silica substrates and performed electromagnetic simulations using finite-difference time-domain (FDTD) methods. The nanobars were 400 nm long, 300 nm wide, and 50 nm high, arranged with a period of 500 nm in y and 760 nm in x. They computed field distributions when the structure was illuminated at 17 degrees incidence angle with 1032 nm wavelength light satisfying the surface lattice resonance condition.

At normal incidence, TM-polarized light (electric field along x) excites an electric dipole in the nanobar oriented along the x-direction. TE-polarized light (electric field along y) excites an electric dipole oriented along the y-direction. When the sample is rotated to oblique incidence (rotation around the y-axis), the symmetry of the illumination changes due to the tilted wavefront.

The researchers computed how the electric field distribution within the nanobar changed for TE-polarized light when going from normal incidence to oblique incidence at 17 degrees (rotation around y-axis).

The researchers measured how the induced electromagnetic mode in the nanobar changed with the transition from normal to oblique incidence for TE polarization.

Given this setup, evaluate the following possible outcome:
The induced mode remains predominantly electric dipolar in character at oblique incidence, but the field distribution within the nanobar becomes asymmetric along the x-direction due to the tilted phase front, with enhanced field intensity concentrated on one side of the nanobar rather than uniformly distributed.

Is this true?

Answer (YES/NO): NO